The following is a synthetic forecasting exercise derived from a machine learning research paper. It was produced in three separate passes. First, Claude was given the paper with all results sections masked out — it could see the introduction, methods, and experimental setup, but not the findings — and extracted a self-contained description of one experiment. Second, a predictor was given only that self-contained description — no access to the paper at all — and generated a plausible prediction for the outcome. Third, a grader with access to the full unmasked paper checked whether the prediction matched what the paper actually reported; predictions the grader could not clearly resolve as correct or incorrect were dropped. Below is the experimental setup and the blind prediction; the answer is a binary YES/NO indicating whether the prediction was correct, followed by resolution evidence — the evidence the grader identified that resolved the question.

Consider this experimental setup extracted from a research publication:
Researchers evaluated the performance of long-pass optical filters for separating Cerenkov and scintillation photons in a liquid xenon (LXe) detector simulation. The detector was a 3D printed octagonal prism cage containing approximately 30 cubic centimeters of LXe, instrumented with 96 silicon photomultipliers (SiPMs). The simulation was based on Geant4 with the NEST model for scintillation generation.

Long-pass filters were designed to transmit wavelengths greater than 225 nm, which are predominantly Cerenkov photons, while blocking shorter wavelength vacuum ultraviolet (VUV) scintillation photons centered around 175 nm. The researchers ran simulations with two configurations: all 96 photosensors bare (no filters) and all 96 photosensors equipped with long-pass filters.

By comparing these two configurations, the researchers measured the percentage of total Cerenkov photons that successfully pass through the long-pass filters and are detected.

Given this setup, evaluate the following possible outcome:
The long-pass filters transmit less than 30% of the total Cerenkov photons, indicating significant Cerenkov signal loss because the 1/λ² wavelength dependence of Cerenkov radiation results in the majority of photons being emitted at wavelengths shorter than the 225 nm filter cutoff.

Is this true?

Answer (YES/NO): NO